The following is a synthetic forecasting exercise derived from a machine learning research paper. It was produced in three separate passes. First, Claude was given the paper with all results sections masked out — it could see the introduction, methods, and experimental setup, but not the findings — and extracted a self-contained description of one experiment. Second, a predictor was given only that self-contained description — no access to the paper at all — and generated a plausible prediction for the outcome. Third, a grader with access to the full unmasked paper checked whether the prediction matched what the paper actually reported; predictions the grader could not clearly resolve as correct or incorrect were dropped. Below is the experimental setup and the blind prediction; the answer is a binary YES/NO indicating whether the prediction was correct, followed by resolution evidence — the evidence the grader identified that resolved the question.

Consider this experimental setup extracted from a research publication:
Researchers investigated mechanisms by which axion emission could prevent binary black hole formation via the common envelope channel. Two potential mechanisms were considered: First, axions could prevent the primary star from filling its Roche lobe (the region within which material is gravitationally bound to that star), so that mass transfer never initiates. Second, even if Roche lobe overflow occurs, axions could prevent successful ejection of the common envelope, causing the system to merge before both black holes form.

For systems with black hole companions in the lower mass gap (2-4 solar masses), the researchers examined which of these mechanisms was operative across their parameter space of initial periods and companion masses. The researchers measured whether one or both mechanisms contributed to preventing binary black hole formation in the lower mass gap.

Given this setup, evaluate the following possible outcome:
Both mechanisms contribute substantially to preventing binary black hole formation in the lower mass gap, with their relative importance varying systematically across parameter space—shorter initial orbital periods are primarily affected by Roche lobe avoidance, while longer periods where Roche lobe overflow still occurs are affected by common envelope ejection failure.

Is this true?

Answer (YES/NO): NO